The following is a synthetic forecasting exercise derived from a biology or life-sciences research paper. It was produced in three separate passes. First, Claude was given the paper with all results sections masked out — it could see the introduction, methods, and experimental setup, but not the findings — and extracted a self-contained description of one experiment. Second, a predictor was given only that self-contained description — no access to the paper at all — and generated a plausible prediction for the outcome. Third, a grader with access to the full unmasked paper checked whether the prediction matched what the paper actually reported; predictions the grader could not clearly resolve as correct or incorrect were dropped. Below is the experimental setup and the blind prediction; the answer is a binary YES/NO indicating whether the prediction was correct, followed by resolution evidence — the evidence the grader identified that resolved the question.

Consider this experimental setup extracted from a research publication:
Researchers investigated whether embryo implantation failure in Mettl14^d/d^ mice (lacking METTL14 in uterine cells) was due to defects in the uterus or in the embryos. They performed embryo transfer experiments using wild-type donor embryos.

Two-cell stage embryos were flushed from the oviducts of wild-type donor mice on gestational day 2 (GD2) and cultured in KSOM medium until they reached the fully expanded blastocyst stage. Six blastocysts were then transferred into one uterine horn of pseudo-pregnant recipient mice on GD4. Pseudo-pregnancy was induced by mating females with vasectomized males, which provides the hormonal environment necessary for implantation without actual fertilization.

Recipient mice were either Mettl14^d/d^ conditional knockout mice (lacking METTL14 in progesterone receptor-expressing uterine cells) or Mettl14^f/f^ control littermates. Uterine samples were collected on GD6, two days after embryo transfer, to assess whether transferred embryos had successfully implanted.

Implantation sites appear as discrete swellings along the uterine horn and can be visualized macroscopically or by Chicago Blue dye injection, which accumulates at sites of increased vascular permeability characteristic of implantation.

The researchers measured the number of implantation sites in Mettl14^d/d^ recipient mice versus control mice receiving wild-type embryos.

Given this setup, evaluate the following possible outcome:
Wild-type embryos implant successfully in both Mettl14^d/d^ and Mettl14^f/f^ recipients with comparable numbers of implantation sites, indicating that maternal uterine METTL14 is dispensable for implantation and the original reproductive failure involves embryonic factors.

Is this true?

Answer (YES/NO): NO